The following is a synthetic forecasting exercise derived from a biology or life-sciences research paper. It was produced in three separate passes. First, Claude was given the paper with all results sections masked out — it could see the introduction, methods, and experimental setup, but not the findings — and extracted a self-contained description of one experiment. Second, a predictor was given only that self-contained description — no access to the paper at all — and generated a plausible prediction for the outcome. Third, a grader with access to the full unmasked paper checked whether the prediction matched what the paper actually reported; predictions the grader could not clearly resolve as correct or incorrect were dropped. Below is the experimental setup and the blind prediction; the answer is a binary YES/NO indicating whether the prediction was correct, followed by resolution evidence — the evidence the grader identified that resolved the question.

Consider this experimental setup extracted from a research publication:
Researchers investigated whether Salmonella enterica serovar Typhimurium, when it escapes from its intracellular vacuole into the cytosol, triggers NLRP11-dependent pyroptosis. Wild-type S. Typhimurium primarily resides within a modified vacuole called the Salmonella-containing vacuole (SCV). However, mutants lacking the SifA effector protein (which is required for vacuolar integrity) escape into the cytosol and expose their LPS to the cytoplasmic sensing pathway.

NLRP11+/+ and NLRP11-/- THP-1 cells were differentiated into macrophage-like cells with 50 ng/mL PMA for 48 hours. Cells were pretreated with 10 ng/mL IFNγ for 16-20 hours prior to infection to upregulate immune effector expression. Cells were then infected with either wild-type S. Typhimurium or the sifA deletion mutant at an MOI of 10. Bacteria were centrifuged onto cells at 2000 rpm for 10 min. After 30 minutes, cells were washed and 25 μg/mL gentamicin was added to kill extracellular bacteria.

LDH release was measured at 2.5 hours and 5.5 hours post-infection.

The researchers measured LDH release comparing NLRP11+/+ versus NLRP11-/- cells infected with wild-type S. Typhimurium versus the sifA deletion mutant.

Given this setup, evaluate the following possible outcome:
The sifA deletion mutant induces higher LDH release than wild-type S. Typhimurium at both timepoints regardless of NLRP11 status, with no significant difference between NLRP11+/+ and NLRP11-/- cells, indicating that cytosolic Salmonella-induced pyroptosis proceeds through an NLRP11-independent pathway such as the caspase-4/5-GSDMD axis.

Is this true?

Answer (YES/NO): NO